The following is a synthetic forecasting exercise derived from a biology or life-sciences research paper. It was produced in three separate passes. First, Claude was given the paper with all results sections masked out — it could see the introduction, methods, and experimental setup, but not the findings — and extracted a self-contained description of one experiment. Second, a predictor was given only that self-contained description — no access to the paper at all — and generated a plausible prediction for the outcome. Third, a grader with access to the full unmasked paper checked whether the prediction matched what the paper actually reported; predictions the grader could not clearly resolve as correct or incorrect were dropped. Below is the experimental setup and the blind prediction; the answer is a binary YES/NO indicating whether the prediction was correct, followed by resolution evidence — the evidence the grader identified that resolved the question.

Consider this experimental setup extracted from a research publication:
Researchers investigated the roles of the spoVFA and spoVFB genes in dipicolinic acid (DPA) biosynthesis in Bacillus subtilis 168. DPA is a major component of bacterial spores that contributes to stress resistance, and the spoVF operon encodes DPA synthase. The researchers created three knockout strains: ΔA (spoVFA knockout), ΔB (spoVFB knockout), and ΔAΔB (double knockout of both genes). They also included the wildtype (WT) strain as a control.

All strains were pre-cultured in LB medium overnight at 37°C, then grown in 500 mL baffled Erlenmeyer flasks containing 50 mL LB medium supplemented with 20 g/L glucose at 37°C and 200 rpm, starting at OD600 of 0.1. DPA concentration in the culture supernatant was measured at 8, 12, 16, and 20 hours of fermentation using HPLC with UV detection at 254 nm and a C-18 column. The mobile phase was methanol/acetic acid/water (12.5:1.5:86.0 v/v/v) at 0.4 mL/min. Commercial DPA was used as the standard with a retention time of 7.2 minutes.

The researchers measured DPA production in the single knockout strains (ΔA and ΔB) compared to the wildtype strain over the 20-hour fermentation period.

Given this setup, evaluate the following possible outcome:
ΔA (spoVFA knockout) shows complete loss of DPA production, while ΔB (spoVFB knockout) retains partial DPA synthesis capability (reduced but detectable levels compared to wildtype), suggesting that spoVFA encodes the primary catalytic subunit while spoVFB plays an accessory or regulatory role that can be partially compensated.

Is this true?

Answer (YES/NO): NO